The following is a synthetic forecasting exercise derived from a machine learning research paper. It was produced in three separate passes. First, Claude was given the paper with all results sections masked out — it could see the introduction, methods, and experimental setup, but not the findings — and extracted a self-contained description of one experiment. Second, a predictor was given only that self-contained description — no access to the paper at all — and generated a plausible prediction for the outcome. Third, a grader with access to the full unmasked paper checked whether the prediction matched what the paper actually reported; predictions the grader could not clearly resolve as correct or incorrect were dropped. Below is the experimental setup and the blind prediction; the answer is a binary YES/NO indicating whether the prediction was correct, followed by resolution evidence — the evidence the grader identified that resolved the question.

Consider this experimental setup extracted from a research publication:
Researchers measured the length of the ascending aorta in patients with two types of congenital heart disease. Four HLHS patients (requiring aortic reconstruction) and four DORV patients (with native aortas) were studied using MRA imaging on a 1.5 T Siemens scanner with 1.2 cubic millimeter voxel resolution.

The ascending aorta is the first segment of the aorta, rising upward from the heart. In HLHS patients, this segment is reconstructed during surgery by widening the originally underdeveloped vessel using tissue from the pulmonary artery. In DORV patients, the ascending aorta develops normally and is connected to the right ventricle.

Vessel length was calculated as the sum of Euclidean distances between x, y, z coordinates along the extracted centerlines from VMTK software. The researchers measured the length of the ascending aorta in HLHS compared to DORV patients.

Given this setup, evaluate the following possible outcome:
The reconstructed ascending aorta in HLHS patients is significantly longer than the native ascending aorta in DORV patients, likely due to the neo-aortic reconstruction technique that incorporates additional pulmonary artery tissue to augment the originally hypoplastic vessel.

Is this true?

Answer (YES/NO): NO